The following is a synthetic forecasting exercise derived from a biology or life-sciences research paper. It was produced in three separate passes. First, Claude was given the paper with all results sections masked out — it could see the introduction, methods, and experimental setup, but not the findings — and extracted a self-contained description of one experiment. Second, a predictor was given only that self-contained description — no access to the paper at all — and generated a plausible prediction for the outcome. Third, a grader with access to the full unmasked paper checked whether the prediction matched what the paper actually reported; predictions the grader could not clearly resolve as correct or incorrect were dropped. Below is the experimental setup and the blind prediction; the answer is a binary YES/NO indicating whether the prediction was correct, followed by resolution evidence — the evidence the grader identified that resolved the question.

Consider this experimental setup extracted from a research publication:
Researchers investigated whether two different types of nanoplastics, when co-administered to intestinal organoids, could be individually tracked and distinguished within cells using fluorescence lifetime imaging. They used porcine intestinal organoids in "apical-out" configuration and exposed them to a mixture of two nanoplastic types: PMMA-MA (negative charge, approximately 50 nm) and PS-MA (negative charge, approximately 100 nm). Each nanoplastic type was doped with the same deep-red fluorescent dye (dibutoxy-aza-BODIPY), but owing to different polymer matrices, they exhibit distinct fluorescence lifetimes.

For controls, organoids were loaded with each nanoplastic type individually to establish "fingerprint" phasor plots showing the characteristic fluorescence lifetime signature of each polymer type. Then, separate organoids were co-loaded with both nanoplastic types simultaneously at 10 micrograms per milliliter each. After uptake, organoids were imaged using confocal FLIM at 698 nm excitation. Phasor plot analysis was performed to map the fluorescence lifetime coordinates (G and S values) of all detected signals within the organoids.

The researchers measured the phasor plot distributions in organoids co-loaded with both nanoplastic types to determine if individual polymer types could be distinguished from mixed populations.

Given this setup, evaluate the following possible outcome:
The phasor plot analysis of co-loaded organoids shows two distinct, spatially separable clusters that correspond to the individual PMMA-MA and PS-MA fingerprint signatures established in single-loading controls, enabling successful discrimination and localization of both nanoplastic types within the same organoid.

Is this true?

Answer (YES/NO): NO